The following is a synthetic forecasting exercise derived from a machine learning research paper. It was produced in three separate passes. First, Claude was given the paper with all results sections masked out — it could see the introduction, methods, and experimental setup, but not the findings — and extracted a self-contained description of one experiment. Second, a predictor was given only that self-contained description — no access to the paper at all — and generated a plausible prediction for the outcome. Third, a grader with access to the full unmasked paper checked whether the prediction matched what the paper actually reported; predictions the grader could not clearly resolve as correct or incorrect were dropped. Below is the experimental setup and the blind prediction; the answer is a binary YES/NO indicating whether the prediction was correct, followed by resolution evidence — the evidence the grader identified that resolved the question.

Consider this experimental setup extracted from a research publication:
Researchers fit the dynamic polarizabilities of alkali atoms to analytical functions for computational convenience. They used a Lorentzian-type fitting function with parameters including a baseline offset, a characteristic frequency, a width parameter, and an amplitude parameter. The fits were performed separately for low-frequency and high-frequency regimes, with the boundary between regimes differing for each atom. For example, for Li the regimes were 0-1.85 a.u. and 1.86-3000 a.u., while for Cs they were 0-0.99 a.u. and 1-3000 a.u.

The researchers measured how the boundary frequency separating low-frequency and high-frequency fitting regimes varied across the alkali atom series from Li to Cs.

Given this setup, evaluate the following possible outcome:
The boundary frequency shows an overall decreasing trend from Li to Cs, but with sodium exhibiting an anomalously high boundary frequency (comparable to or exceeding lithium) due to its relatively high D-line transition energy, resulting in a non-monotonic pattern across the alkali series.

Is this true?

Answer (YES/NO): YES